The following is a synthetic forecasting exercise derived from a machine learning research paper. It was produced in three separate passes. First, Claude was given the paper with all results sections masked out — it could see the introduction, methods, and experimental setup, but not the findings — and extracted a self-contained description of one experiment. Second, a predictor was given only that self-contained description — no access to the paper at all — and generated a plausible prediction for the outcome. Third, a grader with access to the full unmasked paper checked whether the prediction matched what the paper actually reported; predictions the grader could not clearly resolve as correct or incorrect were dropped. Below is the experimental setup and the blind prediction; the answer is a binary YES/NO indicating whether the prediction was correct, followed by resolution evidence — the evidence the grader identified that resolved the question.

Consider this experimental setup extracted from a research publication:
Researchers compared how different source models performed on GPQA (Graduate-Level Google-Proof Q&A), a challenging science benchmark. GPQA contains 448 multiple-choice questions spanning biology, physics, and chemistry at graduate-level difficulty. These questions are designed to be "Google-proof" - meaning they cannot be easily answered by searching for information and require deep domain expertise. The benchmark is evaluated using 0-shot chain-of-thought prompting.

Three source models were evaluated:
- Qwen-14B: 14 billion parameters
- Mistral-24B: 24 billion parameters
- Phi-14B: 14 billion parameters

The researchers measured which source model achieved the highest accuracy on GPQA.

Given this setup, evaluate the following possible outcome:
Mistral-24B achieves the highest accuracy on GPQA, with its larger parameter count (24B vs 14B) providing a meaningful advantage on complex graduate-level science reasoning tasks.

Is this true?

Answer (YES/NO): NO